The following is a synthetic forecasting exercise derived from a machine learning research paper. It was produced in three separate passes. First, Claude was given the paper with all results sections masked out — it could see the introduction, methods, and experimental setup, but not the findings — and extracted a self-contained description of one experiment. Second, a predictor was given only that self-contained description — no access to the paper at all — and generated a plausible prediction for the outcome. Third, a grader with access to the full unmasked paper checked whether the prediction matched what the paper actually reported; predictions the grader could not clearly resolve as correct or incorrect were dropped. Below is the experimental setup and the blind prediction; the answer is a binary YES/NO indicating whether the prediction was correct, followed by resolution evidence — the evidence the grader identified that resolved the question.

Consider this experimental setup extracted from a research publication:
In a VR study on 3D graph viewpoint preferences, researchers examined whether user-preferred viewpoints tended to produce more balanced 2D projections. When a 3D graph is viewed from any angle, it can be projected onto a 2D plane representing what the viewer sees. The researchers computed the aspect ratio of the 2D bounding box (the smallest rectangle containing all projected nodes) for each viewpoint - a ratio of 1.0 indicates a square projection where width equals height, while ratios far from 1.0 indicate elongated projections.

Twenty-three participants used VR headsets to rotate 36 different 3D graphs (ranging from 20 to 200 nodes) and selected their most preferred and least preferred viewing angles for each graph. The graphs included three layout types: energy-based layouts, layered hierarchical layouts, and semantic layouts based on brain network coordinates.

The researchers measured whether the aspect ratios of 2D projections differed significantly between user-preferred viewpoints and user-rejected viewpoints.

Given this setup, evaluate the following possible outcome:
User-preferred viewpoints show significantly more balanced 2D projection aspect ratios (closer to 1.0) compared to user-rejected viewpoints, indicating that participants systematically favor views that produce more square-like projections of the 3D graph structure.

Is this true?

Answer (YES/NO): NO